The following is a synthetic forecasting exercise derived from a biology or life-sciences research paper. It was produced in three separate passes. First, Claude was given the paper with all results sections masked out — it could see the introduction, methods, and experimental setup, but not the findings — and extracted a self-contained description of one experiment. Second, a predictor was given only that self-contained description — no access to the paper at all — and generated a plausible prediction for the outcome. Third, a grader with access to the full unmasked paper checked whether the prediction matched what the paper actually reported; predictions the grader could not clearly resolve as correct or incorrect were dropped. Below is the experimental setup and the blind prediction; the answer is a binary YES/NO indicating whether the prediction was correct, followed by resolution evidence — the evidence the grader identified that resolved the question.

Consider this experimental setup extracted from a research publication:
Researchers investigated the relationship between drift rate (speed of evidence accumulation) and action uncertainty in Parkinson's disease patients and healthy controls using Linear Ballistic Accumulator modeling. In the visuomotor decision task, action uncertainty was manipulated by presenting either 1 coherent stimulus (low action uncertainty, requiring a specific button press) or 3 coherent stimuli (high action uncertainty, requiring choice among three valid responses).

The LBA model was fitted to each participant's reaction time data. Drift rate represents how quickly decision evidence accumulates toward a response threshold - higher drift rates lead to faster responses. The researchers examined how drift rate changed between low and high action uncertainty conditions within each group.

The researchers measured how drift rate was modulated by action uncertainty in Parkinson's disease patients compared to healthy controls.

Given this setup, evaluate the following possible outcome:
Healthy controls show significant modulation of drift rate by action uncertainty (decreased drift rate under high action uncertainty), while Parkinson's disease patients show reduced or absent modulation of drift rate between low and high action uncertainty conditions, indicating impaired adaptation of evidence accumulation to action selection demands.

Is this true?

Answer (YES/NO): YES